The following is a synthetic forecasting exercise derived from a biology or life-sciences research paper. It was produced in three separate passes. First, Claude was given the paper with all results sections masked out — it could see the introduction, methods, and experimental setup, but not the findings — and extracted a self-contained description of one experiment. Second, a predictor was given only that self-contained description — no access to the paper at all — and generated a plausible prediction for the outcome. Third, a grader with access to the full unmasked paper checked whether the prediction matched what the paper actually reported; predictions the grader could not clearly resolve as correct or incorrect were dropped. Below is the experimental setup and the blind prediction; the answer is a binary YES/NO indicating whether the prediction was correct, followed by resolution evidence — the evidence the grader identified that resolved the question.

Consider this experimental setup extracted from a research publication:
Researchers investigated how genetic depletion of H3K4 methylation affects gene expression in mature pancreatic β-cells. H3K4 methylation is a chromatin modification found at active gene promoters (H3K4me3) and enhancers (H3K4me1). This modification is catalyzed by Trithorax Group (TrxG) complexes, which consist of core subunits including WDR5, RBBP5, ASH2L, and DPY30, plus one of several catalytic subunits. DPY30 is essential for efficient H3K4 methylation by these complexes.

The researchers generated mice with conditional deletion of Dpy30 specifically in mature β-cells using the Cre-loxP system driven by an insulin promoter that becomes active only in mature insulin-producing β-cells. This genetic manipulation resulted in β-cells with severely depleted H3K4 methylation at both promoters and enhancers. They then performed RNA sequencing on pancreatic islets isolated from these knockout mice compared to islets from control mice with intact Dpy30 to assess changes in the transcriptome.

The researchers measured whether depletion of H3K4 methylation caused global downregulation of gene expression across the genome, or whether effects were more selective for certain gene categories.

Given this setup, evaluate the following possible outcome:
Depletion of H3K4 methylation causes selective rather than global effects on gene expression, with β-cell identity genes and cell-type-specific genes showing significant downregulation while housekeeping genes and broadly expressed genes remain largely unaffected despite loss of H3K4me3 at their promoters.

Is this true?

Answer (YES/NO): NO